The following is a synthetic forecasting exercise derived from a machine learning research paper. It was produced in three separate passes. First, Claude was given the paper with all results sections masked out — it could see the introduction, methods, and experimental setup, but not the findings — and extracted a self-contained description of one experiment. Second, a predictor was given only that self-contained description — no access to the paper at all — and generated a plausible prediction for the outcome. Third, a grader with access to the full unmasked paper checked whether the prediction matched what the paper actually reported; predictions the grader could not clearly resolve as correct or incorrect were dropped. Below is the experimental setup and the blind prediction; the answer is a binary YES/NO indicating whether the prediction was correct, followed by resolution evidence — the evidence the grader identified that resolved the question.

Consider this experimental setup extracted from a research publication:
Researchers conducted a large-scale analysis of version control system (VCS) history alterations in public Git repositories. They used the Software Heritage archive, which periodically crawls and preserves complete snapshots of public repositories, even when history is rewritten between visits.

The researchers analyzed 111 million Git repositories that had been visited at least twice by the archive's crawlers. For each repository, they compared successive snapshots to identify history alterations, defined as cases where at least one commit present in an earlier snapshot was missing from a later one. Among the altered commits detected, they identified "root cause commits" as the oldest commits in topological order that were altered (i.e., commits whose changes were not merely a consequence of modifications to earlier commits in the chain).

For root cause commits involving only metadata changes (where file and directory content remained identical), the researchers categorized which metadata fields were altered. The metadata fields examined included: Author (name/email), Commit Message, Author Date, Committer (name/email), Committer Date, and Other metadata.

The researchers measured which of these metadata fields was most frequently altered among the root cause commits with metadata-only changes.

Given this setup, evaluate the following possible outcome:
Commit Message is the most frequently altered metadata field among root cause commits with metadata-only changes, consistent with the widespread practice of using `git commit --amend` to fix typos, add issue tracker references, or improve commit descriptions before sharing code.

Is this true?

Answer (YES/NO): NO